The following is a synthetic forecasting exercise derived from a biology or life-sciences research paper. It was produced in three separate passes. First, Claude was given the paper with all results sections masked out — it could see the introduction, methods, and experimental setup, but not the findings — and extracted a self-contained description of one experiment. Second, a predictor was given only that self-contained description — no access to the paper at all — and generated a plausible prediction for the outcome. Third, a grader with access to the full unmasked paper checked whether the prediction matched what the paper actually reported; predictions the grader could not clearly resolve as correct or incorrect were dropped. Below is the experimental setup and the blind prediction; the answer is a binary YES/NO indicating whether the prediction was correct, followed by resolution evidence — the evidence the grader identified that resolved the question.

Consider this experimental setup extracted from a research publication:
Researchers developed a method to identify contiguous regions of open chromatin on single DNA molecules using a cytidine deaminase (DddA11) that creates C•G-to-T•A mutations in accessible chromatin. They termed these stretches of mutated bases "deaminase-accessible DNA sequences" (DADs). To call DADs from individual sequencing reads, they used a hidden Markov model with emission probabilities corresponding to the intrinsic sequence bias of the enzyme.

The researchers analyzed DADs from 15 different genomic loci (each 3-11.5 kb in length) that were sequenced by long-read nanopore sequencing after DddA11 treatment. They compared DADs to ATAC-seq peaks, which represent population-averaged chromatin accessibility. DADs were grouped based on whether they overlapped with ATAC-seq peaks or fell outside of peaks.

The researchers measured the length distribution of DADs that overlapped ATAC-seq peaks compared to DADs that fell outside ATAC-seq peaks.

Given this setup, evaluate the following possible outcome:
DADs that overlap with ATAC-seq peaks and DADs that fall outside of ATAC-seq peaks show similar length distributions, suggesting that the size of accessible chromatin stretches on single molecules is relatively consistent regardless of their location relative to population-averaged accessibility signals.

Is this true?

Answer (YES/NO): NO